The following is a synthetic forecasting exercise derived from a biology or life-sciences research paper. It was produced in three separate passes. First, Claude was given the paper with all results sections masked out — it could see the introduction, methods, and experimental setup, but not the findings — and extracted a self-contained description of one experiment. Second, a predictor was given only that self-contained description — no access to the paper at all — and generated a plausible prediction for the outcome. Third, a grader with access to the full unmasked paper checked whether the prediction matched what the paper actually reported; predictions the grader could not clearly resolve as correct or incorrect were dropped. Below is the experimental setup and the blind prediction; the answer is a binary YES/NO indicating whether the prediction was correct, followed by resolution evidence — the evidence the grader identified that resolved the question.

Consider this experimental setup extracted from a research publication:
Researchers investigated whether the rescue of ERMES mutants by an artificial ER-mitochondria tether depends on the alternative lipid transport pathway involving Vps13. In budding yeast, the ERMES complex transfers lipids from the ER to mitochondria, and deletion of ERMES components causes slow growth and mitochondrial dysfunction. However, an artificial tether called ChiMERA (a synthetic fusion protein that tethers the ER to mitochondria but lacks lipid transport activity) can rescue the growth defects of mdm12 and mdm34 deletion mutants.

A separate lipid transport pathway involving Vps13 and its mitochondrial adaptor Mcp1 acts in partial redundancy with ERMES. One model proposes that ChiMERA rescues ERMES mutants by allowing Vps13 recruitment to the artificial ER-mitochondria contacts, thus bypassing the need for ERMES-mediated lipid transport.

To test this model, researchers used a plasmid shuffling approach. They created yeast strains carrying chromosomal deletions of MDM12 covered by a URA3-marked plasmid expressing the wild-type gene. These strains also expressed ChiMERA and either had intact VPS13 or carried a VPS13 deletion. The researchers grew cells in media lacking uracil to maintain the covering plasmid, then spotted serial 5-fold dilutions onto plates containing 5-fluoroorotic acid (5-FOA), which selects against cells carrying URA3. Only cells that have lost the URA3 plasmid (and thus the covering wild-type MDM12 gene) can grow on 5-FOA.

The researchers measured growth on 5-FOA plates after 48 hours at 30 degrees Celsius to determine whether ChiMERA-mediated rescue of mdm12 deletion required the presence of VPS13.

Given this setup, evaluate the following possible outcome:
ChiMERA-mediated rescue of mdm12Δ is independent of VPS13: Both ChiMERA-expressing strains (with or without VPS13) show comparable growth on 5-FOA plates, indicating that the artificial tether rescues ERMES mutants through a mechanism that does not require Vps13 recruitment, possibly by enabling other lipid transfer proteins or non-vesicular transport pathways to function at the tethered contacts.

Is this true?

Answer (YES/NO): YES